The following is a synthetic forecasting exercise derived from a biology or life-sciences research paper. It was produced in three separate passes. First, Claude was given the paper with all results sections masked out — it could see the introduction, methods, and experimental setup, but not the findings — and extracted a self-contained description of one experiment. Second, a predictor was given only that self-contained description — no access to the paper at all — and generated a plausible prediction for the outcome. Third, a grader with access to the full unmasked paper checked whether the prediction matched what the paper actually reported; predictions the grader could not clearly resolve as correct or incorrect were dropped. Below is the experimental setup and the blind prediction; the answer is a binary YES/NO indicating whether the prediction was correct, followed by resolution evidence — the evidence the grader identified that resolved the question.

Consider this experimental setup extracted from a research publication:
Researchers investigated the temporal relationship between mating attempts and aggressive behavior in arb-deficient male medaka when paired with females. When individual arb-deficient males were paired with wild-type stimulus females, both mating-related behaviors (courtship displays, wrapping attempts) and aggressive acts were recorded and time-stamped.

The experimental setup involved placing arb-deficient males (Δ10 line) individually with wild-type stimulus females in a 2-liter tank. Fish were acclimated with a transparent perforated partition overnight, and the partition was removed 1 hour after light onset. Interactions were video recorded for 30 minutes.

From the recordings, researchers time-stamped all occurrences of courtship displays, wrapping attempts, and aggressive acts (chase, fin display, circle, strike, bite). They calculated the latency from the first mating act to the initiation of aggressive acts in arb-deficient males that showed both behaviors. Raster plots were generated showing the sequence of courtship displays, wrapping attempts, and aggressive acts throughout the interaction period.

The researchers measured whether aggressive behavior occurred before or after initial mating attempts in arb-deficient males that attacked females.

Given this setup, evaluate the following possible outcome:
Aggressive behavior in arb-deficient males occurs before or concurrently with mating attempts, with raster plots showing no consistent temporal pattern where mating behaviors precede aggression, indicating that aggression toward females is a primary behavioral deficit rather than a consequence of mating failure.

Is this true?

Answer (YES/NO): NO